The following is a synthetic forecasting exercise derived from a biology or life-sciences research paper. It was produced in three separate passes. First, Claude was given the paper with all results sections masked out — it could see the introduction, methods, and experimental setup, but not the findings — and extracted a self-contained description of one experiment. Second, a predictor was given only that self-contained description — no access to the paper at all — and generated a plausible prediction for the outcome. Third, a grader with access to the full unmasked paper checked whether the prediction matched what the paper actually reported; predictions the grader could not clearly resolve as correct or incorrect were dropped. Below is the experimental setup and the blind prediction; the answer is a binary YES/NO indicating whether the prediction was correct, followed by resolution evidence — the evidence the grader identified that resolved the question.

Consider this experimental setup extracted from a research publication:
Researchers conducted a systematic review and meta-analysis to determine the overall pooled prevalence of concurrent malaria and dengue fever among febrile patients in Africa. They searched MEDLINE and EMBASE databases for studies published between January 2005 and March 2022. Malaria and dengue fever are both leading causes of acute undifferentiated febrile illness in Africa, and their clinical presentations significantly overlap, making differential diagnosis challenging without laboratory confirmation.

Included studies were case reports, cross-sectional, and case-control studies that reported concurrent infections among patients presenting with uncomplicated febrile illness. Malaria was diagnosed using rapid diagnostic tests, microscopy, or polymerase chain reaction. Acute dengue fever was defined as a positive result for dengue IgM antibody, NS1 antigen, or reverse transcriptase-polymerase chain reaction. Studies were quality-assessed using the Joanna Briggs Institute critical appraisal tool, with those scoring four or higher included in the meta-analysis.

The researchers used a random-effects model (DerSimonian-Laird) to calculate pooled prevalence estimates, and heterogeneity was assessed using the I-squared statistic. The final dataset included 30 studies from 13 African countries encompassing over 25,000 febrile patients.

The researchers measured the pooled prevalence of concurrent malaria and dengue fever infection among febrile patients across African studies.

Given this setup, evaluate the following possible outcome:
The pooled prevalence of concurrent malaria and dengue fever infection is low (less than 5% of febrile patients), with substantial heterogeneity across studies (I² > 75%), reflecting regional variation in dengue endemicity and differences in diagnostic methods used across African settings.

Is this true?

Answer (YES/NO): YES